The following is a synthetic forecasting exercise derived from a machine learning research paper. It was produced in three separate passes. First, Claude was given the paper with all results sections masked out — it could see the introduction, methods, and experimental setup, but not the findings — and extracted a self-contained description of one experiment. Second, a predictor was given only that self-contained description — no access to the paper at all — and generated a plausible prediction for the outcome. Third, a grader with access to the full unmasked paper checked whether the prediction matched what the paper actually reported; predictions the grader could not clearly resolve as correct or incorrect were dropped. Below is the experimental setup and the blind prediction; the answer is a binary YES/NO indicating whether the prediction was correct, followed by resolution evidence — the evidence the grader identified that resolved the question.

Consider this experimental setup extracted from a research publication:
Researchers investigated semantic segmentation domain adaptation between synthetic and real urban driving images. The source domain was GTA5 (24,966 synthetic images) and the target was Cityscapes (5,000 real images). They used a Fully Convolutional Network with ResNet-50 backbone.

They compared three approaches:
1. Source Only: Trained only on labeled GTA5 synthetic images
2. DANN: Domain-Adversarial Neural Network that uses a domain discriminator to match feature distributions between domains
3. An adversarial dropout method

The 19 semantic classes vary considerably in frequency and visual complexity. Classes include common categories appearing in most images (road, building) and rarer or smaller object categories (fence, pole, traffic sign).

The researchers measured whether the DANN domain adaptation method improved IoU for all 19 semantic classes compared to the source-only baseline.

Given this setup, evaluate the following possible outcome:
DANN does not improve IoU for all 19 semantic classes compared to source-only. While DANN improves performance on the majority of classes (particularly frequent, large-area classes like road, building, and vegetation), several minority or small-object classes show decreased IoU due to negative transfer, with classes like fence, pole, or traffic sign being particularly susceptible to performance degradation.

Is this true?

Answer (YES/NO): NO